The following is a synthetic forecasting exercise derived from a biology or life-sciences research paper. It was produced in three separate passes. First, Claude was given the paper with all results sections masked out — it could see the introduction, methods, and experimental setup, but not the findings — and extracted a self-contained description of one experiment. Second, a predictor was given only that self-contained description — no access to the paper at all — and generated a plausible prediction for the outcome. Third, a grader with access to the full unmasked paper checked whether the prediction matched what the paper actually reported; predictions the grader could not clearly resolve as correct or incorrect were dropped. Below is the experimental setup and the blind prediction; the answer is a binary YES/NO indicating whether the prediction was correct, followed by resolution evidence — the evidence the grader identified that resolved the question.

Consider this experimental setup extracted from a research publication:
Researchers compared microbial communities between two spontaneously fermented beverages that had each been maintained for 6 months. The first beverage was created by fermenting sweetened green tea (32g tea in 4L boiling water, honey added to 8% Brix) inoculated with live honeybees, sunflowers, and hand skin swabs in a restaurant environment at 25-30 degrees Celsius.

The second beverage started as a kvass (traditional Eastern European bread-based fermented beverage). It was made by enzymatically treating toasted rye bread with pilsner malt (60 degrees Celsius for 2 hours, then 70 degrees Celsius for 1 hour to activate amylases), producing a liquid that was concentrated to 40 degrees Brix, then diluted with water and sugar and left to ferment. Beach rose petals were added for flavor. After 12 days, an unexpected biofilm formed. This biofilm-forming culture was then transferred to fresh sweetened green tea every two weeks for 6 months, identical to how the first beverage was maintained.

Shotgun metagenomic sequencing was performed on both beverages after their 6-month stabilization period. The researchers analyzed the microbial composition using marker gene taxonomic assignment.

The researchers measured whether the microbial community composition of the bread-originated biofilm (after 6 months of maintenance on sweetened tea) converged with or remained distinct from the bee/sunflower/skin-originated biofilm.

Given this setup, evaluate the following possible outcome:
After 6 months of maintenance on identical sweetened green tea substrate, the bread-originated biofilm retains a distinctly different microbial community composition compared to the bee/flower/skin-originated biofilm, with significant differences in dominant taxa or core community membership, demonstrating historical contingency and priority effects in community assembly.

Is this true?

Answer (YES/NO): YES